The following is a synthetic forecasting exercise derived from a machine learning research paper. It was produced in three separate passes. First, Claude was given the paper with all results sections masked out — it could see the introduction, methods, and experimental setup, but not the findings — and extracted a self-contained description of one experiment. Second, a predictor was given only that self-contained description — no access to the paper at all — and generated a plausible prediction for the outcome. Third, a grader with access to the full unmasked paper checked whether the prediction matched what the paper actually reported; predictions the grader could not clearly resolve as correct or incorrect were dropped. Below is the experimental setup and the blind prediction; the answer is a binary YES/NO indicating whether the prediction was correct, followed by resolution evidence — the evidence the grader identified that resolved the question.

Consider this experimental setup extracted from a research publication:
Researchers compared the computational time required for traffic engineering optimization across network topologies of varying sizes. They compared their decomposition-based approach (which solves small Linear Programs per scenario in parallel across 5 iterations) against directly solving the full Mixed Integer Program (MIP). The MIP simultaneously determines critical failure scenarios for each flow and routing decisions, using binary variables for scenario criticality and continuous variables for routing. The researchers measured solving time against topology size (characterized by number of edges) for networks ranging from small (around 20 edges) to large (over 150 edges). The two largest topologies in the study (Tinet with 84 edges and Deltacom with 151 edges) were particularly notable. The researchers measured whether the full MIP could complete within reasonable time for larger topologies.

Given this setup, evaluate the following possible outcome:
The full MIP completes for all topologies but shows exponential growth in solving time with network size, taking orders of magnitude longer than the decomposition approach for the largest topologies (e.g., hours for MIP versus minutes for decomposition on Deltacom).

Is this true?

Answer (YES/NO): NO